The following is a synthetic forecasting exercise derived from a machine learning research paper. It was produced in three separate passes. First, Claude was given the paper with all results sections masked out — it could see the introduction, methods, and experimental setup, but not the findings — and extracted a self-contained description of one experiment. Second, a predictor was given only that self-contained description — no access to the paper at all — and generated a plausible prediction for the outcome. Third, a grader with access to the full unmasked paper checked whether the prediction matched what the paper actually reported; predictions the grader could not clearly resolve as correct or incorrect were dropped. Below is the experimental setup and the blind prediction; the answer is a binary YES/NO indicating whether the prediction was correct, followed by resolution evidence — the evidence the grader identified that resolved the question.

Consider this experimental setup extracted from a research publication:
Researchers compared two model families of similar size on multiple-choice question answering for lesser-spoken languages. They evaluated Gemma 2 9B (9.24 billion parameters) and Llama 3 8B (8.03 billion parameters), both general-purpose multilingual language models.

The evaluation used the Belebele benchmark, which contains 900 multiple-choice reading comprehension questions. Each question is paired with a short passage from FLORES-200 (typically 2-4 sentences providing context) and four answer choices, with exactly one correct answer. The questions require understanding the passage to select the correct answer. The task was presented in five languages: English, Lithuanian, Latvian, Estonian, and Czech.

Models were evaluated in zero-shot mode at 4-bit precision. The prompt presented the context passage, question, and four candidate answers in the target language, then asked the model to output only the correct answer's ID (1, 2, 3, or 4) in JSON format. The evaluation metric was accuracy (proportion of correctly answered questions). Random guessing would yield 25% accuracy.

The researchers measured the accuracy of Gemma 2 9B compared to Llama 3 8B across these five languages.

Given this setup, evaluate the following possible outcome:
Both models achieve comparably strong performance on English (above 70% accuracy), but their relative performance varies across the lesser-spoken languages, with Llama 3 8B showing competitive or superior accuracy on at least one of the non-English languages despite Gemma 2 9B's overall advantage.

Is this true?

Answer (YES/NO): NO